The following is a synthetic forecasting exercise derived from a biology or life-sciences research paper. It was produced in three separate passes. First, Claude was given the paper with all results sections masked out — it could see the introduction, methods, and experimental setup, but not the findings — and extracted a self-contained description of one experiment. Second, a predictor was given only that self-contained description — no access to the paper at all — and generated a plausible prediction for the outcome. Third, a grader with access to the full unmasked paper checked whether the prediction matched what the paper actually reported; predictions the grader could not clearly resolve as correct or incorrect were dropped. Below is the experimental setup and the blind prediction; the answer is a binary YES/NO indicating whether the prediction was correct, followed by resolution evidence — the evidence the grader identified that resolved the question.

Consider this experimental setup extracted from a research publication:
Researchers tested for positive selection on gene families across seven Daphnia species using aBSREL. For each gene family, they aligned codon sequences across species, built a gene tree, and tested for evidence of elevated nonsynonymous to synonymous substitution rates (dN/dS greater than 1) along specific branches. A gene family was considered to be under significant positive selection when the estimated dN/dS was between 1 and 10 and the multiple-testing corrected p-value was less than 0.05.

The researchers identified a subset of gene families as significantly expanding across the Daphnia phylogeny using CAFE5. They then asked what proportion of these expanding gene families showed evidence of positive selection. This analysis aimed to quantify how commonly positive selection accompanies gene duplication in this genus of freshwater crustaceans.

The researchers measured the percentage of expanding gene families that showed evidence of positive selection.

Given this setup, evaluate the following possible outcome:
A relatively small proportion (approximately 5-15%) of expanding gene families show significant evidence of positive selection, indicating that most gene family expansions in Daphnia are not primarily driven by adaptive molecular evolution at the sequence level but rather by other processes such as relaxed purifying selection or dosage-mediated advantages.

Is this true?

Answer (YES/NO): NO